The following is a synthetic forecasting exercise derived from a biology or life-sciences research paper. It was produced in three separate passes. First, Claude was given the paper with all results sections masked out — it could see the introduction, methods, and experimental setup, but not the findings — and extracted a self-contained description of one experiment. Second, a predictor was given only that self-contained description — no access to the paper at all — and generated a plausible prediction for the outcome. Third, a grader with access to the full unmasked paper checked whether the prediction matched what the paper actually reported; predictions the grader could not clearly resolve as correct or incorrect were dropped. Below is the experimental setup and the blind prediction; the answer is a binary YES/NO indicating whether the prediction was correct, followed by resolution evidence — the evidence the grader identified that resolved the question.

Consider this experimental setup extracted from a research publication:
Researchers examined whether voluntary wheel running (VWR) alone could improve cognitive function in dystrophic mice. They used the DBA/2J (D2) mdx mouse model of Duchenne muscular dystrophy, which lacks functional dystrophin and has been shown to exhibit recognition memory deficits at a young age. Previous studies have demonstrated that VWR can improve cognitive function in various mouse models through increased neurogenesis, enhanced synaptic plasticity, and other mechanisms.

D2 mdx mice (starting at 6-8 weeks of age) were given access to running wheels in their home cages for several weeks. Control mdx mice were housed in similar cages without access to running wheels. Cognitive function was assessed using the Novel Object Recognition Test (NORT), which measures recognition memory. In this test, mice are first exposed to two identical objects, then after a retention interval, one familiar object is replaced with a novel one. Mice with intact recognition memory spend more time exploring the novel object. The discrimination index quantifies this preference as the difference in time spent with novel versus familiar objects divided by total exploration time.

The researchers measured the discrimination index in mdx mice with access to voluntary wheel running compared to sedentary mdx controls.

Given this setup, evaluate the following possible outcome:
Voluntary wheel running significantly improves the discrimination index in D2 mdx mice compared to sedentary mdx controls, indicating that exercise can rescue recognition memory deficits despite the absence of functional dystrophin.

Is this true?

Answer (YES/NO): NO